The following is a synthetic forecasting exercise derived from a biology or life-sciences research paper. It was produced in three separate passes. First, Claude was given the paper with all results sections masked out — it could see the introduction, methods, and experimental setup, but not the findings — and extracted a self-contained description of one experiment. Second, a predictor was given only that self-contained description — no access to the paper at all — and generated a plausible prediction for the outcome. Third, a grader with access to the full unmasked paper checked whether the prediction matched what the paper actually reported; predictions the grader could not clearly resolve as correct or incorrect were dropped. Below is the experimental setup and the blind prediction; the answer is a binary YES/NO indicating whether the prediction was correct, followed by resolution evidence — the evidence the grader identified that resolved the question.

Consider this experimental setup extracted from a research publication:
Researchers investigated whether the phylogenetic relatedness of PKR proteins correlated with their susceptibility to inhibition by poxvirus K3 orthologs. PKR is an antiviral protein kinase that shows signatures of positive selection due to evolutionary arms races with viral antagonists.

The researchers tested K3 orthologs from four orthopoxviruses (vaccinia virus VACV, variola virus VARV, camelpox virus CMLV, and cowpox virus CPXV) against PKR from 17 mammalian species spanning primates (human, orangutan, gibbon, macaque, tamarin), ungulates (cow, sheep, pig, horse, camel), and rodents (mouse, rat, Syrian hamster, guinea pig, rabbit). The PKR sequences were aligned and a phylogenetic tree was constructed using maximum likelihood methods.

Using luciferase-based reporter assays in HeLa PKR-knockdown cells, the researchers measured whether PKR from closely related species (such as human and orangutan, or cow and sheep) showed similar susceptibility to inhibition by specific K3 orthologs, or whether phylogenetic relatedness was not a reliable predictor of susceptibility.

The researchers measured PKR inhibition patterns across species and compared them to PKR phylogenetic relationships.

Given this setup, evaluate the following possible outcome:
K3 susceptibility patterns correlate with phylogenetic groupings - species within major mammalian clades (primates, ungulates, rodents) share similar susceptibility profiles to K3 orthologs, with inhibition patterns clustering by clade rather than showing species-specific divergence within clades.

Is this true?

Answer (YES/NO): NO